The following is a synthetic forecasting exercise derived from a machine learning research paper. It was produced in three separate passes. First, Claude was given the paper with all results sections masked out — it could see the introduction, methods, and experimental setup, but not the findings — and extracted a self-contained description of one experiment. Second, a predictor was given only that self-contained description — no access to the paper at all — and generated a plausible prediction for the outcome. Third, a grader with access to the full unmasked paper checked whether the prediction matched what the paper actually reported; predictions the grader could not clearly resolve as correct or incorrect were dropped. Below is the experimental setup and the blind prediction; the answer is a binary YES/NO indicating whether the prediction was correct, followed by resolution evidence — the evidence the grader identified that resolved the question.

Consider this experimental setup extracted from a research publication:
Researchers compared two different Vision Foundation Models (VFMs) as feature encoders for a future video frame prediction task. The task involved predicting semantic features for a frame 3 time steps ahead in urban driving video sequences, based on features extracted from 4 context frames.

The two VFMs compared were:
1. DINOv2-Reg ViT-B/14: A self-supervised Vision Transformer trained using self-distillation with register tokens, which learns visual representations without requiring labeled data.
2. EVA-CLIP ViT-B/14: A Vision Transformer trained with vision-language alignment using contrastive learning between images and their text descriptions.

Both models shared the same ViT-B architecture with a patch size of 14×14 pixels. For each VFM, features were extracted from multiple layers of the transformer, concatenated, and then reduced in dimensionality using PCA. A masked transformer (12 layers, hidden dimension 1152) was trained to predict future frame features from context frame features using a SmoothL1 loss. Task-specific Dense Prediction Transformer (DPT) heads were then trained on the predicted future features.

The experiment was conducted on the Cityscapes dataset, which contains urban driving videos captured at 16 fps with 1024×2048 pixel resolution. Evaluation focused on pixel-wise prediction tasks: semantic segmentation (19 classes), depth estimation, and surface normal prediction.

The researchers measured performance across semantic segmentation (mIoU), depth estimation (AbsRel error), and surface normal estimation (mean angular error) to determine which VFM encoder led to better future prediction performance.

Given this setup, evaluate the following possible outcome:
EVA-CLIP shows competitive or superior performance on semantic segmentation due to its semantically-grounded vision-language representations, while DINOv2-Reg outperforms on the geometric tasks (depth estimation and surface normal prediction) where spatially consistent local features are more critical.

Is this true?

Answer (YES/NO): NO